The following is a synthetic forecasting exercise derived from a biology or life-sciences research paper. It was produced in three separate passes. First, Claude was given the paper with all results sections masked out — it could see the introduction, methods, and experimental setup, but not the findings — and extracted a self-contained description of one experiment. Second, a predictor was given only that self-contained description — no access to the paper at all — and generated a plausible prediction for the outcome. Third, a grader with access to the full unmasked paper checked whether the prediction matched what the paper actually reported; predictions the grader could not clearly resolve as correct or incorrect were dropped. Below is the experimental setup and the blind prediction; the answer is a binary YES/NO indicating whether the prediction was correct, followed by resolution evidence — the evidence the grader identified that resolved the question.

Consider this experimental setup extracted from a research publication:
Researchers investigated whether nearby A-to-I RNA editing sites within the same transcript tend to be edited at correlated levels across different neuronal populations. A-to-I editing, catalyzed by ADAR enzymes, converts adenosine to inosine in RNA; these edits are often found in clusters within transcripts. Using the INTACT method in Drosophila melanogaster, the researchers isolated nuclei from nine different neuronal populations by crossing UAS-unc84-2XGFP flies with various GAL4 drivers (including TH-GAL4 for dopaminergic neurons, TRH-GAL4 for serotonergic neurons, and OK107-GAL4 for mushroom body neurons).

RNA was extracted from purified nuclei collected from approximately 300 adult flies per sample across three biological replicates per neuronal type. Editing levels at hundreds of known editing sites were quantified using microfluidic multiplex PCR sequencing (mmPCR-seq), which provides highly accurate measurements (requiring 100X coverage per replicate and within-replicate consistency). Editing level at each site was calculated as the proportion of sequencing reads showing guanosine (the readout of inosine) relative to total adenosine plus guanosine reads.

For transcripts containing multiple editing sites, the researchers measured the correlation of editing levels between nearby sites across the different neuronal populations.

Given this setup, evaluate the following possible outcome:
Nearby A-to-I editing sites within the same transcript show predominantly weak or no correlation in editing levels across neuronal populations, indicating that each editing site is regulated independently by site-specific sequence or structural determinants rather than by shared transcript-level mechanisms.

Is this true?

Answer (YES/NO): NO